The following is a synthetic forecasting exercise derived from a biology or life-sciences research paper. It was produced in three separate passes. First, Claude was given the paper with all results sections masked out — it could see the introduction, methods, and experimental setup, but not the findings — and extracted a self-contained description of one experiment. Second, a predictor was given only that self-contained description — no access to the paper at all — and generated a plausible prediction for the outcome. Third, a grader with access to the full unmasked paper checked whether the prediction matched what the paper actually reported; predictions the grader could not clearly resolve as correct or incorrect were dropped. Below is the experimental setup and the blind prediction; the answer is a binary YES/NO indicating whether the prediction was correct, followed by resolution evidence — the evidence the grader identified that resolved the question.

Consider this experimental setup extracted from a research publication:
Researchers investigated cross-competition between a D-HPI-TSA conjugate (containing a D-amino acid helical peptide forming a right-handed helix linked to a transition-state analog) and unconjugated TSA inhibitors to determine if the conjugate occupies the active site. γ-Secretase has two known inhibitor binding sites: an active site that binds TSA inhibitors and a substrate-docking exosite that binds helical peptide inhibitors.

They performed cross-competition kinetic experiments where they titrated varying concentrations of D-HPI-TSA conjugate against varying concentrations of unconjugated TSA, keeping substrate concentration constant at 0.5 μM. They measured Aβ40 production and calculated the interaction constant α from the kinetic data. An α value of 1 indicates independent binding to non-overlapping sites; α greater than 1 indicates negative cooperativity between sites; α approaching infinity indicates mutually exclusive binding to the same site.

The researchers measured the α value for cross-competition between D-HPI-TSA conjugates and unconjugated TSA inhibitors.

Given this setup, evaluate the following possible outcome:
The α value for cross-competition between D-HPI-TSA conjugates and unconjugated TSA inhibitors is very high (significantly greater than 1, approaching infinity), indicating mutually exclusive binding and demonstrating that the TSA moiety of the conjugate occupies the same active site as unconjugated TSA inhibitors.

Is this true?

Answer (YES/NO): YES